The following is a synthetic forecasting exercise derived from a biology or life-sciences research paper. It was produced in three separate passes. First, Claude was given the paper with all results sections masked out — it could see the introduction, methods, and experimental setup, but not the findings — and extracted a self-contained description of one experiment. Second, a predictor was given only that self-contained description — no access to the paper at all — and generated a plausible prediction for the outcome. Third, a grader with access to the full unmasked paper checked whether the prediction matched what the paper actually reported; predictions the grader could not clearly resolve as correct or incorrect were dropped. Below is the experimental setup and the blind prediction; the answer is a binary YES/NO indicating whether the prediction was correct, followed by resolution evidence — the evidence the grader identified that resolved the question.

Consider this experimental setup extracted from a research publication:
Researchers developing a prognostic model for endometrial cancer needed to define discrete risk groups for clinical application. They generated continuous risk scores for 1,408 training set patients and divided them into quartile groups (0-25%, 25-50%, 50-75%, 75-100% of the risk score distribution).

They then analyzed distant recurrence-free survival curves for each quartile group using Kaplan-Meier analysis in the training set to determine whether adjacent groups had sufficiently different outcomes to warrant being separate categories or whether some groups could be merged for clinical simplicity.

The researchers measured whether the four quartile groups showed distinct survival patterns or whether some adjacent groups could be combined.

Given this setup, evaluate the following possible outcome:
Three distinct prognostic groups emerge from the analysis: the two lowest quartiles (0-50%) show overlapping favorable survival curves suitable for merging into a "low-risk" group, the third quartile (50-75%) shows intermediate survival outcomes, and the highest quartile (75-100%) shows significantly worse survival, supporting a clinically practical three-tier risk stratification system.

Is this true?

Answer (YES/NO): YES